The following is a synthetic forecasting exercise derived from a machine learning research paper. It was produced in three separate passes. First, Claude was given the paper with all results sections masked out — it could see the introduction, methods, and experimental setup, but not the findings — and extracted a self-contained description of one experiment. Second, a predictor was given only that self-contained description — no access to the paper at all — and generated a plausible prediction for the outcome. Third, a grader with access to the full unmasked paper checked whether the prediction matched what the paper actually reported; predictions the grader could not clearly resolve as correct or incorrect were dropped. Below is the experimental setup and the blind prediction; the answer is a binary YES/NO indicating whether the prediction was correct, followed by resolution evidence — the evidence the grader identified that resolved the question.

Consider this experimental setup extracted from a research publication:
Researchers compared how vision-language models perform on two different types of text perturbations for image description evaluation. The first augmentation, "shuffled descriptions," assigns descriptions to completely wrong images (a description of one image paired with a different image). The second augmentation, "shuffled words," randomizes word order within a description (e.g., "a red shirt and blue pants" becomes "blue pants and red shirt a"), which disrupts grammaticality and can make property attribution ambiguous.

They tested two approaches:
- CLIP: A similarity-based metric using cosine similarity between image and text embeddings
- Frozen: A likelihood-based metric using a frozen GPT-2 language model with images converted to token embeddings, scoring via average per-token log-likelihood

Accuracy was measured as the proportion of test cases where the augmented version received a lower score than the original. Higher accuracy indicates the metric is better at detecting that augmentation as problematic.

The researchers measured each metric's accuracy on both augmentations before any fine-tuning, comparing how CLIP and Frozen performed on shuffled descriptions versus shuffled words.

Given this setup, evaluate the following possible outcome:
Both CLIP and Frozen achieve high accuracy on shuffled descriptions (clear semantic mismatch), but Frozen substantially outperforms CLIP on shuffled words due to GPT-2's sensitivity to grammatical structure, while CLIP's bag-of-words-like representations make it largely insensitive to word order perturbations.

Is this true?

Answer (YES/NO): NO